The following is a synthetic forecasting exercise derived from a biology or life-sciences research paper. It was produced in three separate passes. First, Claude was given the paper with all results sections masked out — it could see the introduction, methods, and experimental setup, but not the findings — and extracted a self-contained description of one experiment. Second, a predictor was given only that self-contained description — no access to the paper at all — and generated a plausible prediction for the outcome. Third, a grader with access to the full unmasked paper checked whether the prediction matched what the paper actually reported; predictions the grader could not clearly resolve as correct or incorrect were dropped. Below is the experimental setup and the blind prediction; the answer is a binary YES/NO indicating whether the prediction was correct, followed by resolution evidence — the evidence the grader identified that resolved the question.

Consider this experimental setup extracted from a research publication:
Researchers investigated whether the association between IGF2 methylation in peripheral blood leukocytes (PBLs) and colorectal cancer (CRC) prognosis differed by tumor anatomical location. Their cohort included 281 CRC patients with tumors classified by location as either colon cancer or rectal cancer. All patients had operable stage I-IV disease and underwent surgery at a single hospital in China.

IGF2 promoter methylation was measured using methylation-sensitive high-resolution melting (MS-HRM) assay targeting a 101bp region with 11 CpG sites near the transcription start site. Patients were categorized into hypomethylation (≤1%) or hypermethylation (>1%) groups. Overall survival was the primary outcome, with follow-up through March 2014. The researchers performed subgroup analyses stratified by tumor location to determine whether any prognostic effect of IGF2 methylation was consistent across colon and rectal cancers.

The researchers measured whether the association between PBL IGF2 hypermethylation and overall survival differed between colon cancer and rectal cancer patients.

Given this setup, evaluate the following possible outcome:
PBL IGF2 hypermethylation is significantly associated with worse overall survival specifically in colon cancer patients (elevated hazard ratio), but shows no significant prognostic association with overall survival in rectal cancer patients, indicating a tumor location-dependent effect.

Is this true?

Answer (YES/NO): NO